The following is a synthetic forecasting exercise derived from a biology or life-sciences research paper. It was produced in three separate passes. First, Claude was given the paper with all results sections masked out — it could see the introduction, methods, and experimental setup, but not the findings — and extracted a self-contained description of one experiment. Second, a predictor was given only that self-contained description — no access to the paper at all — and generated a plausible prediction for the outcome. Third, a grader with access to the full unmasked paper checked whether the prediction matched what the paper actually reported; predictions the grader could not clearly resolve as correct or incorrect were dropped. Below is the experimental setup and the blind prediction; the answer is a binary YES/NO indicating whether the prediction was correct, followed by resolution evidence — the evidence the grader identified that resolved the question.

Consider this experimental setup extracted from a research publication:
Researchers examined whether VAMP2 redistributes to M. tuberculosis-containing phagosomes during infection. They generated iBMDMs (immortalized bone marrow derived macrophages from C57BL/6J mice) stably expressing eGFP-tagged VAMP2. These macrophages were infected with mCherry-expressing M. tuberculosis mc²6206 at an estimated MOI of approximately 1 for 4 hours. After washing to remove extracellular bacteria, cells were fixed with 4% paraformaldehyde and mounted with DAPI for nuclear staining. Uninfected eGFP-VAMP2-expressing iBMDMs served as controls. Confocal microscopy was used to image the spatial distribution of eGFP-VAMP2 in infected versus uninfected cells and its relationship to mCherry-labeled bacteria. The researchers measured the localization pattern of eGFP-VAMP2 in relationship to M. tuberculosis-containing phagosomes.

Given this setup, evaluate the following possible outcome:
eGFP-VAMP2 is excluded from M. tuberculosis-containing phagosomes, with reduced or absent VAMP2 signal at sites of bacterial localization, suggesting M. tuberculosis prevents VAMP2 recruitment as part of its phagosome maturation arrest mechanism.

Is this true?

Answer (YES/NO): NO